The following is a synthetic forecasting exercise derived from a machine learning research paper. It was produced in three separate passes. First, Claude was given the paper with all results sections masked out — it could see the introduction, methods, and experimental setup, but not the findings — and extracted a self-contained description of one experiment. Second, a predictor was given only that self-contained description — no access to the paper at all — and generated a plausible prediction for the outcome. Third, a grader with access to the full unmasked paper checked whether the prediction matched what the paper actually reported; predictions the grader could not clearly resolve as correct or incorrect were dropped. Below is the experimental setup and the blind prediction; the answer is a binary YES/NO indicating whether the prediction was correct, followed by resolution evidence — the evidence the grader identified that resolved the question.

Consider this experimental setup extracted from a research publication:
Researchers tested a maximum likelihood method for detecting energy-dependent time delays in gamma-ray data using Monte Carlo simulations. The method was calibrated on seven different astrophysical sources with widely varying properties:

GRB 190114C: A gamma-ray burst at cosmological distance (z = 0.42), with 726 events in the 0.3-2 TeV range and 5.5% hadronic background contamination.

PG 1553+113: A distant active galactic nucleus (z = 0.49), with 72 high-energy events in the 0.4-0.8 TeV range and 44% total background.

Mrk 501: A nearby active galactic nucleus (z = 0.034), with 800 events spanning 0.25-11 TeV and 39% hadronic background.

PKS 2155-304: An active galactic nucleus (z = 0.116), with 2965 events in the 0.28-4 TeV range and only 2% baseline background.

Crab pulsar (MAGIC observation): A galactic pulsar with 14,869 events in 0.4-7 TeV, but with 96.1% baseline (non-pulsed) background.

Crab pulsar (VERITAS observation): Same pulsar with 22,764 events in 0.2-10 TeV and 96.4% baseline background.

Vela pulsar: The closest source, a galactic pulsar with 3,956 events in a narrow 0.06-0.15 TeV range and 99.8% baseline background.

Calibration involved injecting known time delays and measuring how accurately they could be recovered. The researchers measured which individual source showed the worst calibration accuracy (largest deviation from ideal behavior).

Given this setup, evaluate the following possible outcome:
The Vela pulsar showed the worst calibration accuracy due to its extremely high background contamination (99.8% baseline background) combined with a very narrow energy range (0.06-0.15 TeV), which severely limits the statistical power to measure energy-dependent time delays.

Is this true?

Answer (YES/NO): YES